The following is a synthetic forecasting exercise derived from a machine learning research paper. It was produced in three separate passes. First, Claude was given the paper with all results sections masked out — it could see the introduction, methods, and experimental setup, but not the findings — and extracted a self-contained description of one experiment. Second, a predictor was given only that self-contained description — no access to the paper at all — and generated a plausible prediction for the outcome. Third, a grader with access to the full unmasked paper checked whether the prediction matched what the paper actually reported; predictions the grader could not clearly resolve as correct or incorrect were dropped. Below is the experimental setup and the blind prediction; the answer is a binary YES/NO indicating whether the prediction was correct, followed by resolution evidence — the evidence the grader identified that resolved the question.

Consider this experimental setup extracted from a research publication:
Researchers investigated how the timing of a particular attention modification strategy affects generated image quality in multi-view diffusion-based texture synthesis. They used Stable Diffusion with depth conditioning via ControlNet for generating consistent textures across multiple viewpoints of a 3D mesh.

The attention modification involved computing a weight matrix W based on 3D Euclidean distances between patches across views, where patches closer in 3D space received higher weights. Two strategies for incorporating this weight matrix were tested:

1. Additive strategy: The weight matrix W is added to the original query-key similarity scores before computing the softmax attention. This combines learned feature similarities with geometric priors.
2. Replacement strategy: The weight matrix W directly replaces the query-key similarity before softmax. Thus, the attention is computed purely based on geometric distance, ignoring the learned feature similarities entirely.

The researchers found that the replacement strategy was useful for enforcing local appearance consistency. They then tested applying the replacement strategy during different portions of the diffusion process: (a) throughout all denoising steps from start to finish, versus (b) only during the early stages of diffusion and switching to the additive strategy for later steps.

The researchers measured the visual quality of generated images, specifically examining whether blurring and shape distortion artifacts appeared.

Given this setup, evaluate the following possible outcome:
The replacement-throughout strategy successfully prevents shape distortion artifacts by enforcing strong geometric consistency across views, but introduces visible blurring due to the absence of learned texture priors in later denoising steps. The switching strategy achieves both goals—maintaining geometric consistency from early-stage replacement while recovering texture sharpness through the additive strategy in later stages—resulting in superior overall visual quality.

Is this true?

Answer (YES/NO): NO